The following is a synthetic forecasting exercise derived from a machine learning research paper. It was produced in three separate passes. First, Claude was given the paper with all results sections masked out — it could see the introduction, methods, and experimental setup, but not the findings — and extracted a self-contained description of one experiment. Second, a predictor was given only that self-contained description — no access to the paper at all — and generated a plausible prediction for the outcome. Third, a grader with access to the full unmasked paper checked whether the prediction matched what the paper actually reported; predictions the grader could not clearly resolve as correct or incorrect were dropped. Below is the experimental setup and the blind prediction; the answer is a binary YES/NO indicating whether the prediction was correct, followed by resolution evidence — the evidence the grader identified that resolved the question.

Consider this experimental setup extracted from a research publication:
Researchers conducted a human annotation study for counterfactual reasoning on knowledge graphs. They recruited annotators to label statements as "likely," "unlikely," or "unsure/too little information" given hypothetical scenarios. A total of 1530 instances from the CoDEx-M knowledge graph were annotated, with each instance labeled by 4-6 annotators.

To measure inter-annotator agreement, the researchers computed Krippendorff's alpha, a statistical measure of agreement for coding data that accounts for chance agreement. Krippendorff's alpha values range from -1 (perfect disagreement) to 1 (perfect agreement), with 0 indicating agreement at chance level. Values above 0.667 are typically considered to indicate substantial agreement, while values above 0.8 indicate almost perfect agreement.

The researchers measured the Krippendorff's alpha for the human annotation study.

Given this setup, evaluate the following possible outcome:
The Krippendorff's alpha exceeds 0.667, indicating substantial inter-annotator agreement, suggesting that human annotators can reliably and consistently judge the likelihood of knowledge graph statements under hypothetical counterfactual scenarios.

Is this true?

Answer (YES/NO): NO